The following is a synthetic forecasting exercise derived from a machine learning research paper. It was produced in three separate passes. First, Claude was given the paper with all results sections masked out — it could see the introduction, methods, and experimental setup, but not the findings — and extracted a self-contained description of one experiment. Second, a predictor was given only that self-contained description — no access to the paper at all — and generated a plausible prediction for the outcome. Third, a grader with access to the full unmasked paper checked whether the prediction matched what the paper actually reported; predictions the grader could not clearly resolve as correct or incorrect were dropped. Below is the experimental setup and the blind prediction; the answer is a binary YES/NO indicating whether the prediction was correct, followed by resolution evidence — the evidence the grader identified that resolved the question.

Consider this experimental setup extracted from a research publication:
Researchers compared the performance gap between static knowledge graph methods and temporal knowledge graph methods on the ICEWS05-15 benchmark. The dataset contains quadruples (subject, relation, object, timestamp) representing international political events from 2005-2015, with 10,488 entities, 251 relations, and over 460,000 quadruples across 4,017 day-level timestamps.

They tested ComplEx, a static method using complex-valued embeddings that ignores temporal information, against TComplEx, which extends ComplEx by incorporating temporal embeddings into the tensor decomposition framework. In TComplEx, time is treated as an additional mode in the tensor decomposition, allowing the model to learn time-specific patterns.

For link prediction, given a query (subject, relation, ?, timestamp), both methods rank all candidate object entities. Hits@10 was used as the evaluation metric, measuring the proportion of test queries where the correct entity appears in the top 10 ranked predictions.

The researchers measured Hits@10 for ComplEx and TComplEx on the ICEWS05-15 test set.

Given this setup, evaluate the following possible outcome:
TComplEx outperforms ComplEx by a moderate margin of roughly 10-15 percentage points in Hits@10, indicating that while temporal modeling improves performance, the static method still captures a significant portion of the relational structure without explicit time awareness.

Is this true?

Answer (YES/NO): NO